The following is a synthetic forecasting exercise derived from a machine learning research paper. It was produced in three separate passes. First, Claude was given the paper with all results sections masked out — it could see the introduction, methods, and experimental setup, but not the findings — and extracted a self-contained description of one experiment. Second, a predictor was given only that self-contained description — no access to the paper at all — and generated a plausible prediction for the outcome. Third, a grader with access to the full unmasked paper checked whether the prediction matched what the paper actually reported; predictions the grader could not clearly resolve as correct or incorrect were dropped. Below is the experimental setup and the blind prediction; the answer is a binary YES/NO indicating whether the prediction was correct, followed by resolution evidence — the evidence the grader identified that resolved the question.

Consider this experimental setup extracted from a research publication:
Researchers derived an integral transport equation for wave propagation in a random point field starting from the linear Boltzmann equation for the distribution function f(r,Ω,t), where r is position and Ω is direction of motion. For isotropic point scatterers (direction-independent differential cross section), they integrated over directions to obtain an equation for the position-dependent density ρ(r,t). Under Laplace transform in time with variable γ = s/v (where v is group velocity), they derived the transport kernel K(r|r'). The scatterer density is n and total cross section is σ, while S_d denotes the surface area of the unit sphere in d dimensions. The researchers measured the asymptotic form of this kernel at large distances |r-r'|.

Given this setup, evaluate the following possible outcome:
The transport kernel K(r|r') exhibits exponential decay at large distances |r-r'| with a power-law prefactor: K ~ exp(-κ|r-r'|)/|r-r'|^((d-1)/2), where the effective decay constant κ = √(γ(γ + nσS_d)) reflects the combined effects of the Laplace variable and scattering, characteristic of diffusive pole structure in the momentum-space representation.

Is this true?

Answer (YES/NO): NO